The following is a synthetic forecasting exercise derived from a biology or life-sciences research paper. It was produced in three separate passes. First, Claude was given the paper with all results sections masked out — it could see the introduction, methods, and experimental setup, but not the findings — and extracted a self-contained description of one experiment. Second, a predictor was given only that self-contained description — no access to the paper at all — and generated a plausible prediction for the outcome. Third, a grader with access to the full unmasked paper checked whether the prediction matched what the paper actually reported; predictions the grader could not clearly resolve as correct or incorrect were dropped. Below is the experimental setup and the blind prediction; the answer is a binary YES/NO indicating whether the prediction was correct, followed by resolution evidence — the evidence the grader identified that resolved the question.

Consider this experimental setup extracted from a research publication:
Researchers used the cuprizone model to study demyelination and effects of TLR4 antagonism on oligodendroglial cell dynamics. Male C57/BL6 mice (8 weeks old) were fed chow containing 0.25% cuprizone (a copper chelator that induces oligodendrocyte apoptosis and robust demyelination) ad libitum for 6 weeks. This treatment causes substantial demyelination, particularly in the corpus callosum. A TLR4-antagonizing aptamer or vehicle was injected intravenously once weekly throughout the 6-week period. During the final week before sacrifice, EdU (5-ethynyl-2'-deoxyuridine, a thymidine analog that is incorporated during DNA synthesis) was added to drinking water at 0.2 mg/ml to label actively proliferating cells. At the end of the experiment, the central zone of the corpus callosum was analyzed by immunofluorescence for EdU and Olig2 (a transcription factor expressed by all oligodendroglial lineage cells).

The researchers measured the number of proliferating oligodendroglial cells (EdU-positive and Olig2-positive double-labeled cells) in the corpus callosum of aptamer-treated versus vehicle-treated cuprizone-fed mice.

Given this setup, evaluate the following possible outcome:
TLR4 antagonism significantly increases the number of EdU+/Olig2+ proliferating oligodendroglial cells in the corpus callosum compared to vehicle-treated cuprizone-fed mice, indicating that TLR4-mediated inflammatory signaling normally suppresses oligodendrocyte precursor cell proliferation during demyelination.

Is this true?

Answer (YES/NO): NO